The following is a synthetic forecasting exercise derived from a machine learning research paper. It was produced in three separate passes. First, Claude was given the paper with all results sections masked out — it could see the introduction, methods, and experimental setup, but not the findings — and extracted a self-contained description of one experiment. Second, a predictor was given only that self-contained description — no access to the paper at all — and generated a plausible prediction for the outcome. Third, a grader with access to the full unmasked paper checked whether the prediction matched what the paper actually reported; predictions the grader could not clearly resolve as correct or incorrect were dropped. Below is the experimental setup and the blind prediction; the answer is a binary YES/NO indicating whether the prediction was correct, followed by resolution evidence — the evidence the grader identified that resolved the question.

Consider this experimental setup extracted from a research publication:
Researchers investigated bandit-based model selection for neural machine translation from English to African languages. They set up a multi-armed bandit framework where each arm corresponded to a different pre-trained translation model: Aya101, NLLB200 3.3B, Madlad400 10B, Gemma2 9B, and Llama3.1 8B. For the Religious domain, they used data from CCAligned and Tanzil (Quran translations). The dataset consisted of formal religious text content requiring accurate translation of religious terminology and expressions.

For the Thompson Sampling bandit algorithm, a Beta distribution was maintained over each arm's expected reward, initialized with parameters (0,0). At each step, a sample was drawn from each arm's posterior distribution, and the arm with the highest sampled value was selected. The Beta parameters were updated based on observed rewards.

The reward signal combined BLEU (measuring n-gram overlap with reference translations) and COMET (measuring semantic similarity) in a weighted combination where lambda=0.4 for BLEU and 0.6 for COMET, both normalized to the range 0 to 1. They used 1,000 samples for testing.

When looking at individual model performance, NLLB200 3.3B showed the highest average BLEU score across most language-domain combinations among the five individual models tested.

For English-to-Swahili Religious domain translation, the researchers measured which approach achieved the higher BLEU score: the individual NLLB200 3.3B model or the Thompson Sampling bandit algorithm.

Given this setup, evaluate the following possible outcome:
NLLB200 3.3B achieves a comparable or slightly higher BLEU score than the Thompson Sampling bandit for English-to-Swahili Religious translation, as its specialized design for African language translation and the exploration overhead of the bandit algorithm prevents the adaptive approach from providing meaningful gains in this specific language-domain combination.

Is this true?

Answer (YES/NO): NO